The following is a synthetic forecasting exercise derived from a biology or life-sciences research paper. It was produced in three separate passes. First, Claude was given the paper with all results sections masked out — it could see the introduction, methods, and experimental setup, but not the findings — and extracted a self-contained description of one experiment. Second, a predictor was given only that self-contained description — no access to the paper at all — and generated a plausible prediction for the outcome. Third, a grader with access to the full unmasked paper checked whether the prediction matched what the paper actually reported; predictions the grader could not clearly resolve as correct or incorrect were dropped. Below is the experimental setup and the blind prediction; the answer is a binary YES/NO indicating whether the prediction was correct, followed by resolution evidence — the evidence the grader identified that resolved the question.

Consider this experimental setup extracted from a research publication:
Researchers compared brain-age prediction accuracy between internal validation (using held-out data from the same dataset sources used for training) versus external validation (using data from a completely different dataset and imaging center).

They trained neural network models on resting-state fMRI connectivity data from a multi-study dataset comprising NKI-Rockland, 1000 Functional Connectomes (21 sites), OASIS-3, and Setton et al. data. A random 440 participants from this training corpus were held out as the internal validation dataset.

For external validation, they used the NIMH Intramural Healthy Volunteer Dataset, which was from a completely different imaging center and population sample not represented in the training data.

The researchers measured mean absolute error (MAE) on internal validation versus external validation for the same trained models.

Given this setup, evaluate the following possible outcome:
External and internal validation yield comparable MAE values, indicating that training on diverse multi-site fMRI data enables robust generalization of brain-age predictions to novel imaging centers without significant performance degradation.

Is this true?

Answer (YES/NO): NO